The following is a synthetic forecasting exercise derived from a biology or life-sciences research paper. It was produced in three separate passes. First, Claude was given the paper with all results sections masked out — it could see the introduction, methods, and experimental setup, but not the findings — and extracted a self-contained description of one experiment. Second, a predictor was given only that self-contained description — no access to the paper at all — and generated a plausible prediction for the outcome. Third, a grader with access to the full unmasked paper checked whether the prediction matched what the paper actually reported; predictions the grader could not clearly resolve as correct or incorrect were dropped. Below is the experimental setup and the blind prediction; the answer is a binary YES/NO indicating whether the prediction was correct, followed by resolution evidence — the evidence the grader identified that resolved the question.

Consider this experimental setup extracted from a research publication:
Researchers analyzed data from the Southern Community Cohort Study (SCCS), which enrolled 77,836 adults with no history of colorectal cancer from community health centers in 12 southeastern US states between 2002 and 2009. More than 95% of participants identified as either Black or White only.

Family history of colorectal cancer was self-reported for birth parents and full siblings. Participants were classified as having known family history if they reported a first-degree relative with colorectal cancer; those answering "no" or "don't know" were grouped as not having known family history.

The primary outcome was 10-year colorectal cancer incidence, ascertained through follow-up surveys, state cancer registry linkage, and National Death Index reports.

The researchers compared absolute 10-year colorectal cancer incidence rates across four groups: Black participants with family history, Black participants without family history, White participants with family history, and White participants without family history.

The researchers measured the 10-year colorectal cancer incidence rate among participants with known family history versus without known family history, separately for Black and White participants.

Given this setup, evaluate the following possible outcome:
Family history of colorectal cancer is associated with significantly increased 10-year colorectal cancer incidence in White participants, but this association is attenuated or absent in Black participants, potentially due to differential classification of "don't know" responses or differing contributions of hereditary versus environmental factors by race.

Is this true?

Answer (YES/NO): YES